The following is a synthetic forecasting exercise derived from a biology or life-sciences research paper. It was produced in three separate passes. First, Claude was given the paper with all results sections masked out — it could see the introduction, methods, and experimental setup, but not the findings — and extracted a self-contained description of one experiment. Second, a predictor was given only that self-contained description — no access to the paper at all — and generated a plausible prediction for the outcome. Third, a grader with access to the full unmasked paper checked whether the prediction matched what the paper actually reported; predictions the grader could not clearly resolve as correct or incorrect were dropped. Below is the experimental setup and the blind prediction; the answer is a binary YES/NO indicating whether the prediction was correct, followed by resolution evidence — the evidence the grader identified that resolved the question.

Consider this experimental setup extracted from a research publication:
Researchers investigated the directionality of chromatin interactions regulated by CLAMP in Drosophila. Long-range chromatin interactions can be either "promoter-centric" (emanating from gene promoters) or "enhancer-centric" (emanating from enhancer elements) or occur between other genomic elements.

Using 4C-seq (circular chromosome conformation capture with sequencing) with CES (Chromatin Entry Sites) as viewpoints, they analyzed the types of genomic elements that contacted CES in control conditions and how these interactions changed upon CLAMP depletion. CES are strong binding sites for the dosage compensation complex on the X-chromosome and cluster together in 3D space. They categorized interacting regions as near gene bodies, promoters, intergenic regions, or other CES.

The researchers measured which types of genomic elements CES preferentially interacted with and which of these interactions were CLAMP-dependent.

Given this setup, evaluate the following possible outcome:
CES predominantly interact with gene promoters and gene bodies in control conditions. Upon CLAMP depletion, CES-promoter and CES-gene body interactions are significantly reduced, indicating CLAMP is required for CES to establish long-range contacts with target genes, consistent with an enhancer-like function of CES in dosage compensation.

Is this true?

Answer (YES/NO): NO